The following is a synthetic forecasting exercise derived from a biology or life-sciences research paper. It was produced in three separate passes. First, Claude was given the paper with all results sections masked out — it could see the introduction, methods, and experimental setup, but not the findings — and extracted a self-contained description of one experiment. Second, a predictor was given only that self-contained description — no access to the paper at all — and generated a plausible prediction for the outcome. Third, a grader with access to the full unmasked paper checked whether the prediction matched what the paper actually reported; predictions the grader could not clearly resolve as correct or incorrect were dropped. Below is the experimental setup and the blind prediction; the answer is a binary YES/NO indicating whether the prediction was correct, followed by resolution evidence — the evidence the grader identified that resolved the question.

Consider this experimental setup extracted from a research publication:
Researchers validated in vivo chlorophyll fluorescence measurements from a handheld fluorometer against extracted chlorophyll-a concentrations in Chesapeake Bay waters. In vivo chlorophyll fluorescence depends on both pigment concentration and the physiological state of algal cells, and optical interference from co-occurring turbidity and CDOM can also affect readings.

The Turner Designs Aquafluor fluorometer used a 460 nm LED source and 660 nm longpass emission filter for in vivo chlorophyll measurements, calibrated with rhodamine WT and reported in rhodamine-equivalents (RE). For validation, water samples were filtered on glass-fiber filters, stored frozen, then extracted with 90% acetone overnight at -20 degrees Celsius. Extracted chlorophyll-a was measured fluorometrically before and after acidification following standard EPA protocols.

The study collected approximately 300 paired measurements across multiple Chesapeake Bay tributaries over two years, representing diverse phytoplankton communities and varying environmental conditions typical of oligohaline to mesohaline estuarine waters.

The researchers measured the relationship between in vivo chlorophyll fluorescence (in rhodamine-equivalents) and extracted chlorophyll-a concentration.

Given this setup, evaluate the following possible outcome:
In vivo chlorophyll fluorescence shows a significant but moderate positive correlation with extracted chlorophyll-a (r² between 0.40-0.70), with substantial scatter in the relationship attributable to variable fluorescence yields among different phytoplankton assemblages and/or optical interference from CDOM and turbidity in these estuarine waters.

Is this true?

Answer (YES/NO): NO